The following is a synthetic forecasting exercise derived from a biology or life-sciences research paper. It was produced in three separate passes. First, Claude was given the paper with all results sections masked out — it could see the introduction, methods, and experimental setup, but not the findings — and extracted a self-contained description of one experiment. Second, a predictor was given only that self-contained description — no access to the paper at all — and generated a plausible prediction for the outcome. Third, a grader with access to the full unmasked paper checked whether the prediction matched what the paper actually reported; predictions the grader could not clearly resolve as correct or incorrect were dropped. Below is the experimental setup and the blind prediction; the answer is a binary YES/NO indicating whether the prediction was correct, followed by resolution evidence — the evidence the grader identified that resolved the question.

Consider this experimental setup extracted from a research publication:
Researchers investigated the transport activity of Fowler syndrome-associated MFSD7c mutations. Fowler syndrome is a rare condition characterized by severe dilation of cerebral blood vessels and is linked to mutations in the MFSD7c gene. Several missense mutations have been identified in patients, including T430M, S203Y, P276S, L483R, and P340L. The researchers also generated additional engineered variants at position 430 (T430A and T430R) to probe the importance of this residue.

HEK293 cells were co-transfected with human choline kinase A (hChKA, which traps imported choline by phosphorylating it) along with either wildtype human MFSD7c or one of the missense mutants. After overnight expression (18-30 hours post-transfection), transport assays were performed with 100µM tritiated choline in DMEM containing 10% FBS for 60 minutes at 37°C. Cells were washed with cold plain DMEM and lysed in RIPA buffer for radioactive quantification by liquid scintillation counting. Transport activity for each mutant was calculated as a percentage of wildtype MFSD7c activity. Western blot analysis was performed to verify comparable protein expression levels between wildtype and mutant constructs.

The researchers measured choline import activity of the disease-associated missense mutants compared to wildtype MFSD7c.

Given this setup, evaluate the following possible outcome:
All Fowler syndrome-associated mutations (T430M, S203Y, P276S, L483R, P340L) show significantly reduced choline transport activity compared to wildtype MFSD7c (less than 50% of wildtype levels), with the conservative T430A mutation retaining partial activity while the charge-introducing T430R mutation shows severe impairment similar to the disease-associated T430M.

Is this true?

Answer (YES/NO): NO